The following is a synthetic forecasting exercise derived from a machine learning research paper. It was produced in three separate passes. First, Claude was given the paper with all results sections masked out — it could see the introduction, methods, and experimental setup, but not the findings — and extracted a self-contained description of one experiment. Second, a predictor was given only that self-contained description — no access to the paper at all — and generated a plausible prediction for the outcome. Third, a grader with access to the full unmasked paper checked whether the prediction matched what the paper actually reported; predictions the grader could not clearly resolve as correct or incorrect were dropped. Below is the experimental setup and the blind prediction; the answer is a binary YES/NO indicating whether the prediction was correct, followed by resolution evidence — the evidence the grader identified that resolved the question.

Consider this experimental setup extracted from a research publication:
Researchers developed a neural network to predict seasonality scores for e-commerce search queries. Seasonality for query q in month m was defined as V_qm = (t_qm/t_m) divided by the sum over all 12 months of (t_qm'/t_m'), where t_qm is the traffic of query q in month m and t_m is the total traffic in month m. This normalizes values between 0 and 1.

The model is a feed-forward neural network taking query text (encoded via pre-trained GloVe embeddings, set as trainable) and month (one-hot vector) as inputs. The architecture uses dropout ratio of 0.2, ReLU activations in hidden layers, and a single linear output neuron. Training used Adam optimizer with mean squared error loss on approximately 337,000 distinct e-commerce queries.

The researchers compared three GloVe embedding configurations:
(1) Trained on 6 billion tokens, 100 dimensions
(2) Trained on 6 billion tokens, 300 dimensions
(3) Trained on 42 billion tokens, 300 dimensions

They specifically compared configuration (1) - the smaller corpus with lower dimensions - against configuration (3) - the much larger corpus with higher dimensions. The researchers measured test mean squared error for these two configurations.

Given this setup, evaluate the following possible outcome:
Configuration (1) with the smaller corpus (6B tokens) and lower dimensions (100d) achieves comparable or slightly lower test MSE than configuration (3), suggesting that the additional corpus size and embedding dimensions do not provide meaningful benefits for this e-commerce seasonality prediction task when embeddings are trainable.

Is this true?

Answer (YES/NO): NO